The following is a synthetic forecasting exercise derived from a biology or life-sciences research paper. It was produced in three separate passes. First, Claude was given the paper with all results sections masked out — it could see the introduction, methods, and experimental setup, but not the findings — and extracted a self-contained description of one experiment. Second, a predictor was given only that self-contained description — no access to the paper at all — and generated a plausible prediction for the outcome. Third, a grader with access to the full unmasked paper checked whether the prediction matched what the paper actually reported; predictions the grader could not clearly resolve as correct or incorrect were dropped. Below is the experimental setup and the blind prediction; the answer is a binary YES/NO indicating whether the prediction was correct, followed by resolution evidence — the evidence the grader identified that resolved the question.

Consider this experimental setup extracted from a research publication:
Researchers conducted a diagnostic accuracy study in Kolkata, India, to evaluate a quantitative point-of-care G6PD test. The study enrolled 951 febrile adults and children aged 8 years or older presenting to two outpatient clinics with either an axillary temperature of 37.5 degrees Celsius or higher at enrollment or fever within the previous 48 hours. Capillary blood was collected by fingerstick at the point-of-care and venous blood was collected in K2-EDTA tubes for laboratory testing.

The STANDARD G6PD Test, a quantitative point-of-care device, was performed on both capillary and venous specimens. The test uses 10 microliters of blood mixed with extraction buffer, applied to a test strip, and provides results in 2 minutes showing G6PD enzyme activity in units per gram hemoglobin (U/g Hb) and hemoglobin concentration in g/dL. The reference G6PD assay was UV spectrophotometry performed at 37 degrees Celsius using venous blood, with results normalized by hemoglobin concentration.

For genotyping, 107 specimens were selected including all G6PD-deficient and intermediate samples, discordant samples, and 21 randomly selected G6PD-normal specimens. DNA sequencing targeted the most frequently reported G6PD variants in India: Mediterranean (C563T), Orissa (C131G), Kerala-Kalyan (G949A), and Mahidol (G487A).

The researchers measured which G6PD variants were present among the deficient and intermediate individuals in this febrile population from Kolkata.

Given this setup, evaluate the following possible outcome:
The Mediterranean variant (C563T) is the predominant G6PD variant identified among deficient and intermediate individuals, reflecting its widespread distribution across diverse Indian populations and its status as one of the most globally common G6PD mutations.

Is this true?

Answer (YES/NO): NO